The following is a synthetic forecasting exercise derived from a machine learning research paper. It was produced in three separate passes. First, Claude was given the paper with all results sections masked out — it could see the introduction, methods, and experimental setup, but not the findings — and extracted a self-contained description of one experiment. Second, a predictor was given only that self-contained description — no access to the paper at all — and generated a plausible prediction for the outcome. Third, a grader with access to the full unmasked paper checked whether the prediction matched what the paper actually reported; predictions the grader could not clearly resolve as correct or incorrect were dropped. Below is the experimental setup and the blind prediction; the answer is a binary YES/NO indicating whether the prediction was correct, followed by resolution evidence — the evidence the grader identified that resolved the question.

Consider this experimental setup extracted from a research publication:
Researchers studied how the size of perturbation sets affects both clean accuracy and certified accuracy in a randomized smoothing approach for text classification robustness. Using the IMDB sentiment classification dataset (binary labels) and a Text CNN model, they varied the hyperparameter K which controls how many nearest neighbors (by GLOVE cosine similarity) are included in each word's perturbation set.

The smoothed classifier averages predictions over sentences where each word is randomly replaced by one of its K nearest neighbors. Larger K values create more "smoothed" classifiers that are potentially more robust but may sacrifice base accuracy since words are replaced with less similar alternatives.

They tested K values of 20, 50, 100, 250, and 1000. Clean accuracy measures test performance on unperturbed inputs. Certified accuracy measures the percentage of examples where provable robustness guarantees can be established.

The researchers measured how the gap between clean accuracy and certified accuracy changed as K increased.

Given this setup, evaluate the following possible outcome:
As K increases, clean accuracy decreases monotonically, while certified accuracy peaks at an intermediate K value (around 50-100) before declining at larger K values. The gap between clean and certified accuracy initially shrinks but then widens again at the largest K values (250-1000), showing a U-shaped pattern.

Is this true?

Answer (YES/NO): NO